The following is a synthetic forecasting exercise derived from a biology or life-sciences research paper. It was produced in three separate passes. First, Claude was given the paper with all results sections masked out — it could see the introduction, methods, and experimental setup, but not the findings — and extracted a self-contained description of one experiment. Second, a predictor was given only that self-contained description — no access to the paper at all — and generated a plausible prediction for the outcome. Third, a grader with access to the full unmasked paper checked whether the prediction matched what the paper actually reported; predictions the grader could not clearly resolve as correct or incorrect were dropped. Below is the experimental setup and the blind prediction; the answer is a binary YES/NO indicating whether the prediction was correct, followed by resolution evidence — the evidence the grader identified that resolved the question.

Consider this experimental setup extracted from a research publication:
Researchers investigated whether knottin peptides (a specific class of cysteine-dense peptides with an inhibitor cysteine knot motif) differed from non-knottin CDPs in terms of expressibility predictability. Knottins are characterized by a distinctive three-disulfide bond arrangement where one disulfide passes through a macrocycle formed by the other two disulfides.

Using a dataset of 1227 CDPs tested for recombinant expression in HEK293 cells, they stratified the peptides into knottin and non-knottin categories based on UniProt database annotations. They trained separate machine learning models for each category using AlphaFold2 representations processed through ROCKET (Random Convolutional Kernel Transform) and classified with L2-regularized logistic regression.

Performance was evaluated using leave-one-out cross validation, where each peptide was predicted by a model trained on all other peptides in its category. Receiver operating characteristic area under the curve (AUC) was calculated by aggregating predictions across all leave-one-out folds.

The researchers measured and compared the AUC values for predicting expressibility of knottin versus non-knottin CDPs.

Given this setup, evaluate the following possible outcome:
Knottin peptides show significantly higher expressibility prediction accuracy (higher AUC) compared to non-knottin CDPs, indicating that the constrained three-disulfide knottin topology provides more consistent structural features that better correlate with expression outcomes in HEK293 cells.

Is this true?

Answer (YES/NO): YES